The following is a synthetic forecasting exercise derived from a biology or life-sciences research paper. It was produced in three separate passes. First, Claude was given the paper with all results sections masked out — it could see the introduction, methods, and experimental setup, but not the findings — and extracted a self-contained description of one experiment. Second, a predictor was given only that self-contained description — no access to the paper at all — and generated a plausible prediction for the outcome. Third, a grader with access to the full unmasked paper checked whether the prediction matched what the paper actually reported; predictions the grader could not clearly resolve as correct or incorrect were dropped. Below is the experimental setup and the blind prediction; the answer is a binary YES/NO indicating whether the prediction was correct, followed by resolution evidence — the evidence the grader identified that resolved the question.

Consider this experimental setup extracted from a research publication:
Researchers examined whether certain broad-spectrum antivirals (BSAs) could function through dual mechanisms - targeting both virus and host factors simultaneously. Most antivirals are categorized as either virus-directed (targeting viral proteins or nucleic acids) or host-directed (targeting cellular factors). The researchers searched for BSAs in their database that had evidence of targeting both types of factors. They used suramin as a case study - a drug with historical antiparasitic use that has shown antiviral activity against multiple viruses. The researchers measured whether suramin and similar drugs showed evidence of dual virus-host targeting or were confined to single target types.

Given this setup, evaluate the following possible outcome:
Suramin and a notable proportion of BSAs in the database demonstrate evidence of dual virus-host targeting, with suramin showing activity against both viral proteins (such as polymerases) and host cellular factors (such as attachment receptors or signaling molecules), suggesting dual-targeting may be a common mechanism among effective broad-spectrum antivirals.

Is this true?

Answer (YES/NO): NO